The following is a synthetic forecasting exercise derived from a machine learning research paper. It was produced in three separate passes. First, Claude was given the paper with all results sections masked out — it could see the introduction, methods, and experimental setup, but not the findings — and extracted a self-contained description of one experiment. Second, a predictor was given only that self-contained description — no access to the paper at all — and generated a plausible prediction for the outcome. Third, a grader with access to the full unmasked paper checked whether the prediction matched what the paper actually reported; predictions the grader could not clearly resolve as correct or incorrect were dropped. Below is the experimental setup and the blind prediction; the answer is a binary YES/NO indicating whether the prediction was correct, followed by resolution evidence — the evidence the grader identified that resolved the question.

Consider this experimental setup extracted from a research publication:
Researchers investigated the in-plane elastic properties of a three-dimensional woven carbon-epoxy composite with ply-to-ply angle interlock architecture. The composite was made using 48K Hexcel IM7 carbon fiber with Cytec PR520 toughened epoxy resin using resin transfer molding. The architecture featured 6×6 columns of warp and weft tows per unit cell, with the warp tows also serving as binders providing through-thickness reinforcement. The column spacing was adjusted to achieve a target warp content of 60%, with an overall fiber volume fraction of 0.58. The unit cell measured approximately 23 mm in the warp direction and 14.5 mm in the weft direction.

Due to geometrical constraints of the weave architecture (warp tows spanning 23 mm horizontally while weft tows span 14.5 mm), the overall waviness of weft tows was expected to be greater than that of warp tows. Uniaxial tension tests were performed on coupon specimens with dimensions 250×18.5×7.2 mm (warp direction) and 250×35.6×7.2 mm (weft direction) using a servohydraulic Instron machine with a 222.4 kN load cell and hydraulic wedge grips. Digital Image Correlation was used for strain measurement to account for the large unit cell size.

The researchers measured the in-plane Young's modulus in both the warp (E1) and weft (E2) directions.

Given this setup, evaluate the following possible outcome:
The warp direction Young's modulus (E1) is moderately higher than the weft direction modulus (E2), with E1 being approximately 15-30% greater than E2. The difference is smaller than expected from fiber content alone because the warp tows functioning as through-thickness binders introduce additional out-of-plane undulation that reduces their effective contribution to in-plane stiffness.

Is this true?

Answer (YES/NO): NO